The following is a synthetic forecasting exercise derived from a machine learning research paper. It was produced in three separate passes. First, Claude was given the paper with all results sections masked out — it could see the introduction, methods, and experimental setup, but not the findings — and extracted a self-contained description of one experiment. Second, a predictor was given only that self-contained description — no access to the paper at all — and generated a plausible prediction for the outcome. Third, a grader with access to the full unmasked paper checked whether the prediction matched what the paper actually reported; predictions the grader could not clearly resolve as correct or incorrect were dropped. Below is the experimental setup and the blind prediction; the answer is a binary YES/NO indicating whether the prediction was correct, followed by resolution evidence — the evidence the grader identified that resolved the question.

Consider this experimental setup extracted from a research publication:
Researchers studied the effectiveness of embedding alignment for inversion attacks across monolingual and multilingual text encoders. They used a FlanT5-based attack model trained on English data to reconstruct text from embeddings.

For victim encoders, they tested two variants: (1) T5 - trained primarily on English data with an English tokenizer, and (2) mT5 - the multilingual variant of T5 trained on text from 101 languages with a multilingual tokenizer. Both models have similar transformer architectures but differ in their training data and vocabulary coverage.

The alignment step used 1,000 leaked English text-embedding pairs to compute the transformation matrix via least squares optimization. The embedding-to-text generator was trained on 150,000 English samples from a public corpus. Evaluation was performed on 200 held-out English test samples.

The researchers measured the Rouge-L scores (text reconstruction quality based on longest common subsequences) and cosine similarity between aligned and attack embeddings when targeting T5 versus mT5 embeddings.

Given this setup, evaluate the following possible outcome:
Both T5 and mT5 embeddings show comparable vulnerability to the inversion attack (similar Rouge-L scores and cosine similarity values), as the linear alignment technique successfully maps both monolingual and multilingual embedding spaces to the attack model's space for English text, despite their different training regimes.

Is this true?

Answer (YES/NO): YES